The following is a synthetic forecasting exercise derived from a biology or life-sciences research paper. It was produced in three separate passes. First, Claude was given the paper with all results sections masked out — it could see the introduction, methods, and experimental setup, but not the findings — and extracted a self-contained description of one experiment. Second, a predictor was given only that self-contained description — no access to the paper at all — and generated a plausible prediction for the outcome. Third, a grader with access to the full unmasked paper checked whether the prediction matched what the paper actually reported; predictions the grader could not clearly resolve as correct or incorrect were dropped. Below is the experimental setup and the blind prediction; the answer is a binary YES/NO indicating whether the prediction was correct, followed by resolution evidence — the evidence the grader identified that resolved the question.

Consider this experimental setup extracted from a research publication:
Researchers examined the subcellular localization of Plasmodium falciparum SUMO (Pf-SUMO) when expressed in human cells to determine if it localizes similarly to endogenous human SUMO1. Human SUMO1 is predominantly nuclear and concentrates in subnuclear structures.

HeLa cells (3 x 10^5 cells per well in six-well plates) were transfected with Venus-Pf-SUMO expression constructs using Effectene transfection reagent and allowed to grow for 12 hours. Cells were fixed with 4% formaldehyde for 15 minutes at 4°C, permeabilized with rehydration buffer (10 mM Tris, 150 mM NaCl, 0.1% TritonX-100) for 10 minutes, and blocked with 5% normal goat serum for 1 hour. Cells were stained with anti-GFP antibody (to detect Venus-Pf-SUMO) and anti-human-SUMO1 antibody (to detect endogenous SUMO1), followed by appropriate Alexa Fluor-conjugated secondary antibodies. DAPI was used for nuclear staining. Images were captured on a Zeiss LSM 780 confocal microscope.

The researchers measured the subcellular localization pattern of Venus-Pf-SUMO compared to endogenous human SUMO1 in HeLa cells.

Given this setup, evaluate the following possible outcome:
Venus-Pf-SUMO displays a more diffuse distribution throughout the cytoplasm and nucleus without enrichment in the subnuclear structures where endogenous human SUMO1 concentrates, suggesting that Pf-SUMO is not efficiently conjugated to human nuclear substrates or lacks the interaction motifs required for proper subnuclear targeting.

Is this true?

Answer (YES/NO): NO